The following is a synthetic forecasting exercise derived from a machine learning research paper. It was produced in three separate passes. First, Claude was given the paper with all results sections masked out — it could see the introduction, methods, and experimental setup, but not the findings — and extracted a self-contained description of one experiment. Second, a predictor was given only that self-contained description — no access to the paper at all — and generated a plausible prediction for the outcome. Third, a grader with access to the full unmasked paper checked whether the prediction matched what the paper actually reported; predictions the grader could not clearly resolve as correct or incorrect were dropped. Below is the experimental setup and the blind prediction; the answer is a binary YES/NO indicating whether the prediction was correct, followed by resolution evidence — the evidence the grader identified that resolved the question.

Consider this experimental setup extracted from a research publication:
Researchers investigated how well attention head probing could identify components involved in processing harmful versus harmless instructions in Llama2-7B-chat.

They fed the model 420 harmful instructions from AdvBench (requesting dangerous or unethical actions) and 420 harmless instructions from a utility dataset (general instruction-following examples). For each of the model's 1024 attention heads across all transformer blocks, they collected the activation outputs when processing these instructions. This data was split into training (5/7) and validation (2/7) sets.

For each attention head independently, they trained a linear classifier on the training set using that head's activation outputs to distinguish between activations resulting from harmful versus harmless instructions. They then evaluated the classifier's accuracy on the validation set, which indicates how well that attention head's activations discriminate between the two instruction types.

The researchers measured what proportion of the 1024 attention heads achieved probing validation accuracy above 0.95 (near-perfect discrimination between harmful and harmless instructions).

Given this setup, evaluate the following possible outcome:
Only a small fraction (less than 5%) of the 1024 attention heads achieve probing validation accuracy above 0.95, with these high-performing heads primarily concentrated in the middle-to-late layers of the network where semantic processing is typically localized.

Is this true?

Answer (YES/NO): NO